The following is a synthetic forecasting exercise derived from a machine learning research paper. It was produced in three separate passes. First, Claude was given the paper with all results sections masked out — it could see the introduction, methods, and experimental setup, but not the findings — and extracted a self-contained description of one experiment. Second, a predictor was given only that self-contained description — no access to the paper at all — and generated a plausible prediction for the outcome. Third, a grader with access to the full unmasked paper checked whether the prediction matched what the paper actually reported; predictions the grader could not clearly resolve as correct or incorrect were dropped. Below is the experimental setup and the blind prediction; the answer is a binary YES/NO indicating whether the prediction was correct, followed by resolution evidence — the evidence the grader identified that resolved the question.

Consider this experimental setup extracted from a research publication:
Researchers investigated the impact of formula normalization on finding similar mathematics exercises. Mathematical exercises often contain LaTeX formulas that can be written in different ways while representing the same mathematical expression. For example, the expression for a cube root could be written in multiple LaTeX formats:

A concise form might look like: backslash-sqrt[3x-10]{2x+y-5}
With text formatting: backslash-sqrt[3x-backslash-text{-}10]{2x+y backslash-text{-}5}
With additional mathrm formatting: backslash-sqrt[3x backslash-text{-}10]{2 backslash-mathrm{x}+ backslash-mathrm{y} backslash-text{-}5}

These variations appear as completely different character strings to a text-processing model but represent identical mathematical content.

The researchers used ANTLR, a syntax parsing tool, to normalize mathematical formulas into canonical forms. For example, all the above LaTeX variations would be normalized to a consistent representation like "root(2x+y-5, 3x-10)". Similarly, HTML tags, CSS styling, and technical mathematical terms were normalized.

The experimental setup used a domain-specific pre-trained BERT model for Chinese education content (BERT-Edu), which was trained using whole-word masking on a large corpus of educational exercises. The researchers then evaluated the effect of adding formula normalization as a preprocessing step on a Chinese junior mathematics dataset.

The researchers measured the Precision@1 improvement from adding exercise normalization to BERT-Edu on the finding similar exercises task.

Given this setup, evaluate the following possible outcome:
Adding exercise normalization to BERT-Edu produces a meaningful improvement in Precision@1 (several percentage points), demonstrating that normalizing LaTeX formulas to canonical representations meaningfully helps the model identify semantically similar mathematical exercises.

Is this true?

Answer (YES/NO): NO